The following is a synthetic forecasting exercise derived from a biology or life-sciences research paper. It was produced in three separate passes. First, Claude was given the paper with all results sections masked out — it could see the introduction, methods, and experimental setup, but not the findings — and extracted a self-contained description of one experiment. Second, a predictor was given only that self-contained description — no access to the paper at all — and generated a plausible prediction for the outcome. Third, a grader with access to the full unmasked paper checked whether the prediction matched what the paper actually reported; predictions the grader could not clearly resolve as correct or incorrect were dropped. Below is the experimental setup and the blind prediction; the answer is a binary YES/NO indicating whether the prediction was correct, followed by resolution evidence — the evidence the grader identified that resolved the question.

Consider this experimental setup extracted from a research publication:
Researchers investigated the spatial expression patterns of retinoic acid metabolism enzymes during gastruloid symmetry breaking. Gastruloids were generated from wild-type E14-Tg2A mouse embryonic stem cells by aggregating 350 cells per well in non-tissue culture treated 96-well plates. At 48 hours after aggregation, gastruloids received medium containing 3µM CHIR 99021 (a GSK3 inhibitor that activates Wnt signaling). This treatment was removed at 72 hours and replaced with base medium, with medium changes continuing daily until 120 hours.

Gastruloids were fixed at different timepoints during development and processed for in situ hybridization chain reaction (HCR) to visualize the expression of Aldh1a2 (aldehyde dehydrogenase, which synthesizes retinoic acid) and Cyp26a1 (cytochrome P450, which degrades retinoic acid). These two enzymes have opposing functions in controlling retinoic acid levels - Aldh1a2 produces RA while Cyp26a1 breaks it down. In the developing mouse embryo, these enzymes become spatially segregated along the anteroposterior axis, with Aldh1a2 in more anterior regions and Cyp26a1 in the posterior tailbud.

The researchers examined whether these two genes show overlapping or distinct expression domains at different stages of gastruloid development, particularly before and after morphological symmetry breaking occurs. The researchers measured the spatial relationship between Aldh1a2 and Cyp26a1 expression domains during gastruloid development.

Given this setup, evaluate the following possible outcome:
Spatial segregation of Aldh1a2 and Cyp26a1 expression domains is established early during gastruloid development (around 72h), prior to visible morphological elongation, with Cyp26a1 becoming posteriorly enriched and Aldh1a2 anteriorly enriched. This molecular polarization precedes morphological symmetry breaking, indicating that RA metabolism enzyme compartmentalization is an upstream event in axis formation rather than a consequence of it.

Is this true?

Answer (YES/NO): NO